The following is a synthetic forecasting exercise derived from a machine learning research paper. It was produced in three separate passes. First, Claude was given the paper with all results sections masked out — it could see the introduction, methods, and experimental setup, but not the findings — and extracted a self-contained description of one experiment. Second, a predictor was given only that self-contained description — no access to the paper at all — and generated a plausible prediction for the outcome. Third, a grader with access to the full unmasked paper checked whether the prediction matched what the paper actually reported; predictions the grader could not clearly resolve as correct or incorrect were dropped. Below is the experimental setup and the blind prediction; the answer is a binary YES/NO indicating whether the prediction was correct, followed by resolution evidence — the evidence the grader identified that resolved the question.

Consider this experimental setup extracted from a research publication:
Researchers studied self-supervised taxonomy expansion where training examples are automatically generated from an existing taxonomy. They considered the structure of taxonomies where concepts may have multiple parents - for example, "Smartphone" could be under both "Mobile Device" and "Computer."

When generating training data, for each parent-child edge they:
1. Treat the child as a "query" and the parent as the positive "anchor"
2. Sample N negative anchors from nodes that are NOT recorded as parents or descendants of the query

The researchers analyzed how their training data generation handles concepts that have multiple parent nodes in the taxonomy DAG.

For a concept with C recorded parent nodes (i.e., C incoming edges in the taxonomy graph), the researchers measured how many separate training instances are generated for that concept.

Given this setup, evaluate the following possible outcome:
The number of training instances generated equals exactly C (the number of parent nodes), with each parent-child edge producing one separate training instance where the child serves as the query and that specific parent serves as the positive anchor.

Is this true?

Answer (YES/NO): YES